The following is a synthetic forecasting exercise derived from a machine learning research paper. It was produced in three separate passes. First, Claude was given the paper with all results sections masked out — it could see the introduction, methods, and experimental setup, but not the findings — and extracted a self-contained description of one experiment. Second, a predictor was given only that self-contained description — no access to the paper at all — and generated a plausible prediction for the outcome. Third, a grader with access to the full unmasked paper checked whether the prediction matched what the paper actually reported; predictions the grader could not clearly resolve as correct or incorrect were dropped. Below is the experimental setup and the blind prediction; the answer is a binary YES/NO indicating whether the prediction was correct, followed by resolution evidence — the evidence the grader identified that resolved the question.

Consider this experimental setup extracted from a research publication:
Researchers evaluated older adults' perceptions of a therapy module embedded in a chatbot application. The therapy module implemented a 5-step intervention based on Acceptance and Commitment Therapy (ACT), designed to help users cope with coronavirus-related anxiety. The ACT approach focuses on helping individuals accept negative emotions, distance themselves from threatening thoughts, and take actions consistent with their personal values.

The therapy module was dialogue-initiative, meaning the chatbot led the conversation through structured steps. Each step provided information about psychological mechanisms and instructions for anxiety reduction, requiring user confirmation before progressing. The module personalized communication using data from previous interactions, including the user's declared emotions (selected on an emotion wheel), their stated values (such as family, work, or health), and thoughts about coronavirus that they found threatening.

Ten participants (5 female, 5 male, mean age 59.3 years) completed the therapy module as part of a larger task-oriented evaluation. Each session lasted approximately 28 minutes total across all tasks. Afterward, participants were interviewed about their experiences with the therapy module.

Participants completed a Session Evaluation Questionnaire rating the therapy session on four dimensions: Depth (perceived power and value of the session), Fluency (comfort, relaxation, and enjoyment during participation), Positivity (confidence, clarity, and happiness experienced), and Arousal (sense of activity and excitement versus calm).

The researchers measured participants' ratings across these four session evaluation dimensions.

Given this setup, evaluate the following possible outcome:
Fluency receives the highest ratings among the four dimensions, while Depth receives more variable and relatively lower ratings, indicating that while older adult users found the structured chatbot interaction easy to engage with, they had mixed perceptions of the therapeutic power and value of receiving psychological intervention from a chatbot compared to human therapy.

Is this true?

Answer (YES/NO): NO